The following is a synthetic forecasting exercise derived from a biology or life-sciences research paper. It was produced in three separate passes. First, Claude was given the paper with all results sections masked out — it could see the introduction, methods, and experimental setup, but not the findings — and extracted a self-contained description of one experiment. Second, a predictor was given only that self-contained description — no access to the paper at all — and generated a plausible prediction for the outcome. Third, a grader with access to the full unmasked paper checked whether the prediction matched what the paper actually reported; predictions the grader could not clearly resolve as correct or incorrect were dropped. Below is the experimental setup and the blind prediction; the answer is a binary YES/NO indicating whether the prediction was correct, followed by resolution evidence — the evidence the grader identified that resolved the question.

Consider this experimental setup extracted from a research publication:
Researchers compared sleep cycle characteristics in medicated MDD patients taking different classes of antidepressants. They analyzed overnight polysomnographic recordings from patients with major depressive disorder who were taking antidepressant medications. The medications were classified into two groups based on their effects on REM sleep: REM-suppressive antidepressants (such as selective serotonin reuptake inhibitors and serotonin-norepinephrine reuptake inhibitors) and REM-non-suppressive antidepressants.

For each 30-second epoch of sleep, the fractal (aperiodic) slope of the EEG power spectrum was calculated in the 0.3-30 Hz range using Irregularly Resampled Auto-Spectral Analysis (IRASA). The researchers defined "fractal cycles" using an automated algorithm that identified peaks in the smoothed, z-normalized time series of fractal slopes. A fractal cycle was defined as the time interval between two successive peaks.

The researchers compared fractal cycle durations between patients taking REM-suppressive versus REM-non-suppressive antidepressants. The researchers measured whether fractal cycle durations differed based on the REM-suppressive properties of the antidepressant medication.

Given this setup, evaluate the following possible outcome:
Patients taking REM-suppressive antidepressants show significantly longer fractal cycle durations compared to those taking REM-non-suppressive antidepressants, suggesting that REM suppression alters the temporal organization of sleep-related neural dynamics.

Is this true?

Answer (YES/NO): YES